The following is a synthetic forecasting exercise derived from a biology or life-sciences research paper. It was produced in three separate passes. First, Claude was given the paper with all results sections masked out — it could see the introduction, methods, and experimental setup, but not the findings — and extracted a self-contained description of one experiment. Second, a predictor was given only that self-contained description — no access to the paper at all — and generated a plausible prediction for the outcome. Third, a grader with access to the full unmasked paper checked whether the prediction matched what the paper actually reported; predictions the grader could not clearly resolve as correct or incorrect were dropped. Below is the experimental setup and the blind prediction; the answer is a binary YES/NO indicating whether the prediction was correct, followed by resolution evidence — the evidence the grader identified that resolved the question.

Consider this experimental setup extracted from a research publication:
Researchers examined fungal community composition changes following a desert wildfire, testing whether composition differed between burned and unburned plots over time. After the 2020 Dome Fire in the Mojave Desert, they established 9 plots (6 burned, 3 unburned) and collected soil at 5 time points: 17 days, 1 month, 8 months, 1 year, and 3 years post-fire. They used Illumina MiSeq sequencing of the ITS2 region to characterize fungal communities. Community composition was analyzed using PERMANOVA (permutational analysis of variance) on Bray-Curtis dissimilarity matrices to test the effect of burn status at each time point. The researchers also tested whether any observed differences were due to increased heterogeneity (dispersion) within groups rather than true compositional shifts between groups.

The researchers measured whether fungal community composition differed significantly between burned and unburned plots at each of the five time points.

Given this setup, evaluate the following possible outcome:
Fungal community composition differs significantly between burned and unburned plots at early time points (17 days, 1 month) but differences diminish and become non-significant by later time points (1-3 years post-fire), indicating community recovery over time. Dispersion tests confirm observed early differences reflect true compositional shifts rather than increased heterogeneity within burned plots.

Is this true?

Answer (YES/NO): NO